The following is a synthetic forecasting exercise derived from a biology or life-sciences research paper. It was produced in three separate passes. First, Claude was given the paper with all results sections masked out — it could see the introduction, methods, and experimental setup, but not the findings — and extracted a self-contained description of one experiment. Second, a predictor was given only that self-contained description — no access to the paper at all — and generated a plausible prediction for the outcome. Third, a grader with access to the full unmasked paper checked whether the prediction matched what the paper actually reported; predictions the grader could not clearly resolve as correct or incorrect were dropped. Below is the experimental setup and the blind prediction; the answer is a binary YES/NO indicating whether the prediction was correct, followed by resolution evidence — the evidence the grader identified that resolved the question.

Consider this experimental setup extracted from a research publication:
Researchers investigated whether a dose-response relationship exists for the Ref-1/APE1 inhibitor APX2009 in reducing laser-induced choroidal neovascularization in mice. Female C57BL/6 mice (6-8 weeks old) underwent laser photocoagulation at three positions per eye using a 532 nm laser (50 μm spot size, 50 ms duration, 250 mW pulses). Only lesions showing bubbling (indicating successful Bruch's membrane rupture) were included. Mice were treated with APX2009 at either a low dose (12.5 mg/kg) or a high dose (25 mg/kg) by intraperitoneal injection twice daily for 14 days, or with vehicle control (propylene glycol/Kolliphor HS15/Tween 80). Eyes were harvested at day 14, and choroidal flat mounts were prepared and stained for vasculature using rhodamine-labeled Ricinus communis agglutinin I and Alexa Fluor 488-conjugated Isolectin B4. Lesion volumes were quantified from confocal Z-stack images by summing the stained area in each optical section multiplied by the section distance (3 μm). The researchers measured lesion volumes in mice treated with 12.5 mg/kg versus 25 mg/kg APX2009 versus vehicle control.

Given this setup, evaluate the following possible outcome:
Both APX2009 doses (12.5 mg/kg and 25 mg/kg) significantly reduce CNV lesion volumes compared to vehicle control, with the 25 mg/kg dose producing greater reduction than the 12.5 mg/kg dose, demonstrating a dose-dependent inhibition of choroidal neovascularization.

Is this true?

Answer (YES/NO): NO